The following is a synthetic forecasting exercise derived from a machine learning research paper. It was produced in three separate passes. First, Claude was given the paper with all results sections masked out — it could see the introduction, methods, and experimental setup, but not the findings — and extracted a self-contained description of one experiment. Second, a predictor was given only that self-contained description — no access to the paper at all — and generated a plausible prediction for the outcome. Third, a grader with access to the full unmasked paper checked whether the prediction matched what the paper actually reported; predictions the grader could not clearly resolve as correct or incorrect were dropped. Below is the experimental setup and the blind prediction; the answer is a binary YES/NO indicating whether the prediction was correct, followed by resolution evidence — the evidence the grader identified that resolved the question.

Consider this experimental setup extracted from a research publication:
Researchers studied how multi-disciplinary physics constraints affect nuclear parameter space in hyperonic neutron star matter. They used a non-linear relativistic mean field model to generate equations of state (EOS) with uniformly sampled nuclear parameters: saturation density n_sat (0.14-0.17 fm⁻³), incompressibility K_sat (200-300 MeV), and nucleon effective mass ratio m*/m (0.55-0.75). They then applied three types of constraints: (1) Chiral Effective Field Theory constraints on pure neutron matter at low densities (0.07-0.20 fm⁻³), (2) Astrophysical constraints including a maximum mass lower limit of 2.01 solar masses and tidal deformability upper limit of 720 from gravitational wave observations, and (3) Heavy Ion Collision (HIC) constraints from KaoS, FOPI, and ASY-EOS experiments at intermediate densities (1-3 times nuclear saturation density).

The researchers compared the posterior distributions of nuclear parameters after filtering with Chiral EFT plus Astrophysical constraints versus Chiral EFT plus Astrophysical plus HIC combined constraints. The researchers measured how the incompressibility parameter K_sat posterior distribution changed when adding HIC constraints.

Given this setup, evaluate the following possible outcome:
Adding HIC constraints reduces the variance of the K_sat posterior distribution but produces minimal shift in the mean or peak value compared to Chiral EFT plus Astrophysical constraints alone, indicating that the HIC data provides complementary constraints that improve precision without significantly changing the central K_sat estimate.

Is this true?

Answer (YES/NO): NO